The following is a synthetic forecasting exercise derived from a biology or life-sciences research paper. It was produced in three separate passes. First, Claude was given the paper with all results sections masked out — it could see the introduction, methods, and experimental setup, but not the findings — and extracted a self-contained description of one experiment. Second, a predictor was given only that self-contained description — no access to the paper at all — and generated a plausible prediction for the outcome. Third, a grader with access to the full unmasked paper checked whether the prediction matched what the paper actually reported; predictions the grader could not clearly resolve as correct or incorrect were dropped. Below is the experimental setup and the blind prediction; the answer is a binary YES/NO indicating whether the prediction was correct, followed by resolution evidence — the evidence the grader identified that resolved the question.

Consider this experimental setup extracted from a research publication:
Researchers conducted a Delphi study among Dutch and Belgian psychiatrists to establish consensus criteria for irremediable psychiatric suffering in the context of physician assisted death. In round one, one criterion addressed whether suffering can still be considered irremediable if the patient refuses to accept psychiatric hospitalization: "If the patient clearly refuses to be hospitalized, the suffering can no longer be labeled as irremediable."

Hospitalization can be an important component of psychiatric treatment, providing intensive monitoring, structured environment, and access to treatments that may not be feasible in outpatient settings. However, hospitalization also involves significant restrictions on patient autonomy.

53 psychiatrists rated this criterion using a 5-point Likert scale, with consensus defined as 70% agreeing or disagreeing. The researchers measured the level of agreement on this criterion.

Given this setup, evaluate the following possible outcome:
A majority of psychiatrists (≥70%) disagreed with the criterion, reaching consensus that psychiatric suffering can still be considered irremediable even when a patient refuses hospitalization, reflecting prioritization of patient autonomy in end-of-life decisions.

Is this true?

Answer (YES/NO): NO